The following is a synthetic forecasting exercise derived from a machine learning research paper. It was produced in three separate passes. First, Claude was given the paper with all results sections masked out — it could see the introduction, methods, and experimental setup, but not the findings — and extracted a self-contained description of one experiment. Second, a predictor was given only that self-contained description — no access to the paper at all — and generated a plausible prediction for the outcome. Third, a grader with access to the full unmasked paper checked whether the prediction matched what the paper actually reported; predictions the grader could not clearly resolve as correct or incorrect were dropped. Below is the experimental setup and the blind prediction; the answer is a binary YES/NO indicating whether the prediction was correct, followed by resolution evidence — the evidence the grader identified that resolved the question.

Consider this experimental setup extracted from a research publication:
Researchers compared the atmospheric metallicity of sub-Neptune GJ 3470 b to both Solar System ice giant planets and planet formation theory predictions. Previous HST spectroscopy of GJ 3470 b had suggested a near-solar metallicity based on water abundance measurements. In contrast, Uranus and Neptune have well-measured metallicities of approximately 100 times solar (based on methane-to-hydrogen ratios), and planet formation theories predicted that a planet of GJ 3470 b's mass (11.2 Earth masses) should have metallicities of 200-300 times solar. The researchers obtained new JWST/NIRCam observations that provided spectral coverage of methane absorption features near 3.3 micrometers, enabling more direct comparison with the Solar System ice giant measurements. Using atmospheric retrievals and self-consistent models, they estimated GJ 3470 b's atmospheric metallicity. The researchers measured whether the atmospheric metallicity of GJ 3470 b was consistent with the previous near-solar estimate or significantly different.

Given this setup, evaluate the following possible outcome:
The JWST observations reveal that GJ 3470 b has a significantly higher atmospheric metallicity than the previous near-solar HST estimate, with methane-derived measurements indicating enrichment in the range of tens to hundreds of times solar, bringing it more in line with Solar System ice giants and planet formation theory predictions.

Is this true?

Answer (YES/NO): NO